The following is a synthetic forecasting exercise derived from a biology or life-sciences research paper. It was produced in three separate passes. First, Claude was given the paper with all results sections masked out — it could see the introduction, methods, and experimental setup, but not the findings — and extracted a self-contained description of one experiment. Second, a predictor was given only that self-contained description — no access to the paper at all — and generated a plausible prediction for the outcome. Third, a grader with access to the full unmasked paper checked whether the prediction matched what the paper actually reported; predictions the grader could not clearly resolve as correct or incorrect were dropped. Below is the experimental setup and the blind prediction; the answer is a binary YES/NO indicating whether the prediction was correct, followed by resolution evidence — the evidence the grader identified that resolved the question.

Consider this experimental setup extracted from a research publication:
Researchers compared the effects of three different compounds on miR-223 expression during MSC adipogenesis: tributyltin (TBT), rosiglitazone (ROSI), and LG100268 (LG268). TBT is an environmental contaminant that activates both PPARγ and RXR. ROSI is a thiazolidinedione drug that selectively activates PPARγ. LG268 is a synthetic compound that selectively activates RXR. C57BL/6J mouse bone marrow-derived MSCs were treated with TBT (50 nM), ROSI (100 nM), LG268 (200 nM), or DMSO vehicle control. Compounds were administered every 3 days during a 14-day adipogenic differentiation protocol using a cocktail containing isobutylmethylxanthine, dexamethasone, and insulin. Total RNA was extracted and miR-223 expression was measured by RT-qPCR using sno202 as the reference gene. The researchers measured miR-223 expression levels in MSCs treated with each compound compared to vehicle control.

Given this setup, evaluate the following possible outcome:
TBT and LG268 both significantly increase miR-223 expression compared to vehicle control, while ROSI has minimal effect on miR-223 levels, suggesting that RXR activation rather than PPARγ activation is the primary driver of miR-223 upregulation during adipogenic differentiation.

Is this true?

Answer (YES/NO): NO